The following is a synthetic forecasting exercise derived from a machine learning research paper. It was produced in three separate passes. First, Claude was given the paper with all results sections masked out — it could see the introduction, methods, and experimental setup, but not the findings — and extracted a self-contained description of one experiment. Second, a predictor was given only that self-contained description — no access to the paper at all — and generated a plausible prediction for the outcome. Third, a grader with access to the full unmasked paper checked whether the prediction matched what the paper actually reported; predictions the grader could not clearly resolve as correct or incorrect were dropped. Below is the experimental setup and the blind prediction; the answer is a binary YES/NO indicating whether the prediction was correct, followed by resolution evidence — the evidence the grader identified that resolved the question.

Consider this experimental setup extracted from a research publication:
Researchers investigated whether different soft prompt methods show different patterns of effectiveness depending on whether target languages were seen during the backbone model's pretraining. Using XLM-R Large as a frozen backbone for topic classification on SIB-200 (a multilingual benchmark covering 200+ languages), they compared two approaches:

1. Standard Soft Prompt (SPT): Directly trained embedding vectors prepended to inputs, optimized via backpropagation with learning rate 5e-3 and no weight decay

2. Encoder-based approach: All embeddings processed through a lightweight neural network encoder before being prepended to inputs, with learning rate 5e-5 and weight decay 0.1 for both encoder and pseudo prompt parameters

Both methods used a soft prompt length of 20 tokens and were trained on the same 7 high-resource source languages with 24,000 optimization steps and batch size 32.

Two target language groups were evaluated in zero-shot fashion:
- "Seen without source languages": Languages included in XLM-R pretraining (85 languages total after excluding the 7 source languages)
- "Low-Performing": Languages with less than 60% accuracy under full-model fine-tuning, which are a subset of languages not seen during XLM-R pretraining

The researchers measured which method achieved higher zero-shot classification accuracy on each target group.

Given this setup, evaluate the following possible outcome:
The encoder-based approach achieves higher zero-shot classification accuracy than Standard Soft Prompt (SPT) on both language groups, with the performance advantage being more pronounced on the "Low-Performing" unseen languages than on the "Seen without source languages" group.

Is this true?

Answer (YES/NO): NO